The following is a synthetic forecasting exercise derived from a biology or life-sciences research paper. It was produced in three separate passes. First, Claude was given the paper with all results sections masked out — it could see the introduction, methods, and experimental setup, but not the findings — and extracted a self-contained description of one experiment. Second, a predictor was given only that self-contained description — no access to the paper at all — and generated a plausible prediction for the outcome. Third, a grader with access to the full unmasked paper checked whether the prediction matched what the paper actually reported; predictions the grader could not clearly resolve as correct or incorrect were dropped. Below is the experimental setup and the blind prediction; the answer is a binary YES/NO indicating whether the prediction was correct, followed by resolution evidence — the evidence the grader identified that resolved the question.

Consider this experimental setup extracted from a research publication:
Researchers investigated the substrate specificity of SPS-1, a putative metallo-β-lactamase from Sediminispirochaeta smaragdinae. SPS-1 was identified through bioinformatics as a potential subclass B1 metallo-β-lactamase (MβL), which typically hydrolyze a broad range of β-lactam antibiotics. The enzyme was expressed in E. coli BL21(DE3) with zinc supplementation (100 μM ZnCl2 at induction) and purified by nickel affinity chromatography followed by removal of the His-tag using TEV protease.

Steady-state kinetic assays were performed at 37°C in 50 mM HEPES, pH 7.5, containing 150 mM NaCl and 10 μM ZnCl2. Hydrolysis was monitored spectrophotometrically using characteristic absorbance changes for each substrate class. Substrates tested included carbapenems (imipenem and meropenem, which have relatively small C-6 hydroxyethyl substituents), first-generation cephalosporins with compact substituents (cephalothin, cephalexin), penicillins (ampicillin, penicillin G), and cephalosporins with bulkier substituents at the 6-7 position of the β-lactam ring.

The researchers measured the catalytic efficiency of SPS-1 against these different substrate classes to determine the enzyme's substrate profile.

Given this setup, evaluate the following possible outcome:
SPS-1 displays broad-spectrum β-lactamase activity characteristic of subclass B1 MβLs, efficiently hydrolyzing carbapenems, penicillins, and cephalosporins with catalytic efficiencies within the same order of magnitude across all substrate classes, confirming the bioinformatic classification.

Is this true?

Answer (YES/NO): NO